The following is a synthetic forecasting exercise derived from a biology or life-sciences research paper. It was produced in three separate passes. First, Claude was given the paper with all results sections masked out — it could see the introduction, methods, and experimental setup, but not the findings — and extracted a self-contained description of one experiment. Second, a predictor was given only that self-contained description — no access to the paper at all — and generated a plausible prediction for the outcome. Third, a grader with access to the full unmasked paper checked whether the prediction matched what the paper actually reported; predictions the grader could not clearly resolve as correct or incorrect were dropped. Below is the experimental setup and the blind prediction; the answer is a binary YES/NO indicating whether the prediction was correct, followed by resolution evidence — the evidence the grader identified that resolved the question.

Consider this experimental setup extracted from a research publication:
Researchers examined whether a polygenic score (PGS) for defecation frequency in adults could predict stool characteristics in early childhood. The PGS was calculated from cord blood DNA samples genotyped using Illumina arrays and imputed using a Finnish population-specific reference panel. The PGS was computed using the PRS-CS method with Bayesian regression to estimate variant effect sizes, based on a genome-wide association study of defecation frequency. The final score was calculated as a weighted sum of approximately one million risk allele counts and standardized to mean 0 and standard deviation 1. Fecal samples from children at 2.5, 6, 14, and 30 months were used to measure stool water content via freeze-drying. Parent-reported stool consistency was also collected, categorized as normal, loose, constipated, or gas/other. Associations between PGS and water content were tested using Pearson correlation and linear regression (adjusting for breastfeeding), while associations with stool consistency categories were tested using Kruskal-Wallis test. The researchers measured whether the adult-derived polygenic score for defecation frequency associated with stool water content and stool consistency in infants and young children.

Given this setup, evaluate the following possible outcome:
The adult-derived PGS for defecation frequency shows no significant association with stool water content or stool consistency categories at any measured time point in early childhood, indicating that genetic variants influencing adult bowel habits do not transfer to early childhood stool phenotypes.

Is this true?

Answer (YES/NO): YES